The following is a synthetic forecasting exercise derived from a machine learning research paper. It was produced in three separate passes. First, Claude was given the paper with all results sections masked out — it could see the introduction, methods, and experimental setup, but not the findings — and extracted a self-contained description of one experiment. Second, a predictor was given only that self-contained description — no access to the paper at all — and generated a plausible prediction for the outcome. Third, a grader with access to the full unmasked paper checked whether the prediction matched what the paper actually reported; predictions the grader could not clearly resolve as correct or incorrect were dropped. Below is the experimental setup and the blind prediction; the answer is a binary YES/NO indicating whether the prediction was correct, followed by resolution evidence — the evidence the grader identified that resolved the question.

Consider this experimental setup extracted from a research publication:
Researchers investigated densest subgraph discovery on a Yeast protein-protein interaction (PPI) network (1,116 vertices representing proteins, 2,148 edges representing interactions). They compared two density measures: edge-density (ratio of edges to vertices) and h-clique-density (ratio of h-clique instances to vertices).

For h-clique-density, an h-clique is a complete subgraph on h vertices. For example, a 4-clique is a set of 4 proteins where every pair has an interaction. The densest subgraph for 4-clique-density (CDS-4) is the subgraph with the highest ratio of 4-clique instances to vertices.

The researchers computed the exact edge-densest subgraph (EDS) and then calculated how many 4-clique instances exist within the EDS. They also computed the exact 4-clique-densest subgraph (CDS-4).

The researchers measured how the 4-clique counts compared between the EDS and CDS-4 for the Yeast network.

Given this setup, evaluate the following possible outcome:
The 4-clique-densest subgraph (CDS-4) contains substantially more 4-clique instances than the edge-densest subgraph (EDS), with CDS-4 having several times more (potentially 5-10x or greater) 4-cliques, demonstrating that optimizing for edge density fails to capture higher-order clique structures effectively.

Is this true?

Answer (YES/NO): NO